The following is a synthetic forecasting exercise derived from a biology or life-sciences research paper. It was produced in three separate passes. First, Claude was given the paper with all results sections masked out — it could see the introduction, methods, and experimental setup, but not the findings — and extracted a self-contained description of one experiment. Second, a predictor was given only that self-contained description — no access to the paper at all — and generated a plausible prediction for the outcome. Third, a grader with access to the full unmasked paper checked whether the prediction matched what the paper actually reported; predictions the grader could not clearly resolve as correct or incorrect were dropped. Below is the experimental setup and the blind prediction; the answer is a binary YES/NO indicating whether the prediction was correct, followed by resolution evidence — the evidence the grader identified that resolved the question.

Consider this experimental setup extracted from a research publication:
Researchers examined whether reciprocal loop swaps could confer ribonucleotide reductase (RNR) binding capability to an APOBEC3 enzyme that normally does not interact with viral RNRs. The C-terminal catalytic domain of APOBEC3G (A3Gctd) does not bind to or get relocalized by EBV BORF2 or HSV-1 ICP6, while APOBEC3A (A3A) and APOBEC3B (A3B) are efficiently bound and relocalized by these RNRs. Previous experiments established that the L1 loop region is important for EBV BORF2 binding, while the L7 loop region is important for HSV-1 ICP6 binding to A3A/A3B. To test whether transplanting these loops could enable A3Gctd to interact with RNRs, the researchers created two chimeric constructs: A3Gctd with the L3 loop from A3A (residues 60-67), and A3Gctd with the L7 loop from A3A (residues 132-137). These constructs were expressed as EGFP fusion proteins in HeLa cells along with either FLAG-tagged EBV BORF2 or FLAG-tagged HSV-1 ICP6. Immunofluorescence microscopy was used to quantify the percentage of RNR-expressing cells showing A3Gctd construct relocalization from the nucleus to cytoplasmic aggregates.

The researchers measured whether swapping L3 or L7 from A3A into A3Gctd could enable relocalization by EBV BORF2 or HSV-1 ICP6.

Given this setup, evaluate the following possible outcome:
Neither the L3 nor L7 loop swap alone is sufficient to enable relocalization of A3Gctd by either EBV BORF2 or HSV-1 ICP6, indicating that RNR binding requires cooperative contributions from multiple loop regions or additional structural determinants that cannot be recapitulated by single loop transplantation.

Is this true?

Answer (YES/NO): NO